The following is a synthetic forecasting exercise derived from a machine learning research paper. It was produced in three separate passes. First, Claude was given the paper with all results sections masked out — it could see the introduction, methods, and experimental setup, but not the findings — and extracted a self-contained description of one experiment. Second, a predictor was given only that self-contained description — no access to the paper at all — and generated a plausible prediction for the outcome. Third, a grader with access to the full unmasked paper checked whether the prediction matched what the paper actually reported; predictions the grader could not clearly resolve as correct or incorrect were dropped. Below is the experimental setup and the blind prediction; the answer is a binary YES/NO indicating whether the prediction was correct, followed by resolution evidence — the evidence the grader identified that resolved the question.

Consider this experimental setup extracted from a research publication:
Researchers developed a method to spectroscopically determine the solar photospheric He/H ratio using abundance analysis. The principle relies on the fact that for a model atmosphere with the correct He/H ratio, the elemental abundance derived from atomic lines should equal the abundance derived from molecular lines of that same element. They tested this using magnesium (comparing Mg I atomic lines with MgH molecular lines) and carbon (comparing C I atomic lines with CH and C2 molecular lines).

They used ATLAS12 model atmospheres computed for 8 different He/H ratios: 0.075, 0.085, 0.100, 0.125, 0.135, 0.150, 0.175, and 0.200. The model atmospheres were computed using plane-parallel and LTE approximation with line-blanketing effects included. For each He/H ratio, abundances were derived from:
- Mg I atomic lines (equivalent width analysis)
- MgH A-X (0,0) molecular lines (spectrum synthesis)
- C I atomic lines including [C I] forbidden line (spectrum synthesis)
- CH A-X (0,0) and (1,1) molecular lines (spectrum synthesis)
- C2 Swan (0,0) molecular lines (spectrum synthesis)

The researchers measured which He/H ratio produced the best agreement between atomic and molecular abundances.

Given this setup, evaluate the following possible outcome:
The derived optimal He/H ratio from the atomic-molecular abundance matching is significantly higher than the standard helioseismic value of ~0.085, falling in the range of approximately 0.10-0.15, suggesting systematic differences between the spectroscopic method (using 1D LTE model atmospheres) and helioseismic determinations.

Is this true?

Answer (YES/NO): NO